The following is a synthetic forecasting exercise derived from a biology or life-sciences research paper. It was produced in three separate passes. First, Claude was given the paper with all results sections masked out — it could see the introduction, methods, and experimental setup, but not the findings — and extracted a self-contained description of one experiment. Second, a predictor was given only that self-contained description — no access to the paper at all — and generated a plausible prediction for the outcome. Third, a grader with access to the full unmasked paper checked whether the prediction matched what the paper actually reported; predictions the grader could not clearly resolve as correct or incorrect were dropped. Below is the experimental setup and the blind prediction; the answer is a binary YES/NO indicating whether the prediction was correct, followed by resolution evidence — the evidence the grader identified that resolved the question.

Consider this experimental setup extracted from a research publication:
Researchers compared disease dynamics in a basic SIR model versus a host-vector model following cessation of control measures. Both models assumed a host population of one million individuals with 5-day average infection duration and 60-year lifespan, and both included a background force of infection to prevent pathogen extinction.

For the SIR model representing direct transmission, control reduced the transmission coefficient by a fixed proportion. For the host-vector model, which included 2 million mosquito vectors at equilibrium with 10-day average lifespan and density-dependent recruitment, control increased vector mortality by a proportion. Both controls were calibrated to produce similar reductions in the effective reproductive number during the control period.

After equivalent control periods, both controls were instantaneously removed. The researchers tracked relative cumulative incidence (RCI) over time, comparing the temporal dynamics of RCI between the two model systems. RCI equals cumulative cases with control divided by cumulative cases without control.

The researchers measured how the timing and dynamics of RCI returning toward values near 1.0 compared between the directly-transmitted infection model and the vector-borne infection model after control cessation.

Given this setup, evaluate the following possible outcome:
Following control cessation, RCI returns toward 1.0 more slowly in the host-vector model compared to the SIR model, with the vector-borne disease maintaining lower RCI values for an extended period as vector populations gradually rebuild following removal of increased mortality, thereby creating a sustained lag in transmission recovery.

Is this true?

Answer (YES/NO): NO